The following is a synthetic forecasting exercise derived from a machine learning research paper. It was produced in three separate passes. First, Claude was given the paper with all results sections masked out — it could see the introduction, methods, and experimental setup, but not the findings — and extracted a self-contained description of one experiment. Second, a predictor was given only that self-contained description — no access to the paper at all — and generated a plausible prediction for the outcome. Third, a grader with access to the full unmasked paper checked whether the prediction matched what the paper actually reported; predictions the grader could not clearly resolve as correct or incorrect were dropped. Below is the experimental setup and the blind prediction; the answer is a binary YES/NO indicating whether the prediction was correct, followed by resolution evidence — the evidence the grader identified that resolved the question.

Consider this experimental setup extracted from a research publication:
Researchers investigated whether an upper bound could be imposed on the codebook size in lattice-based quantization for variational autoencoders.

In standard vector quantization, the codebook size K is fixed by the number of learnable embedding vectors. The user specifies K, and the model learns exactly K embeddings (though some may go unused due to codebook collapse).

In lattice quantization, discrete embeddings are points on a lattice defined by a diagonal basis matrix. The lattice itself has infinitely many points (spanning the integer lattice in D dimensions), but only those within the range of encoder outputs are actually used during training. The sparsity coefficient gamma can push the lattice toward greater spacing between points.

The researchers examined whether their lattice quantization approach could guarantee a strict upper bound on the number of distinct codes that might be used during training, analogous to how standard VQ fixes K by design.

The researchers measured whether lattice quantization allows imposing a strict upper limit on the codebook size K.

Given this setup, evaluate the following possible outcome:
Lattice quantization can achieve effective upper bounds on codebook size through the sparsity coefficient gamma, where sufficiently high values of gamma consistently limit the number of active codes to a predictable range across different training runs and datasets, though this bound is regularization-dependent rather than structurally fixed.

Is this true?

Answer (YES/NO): NO